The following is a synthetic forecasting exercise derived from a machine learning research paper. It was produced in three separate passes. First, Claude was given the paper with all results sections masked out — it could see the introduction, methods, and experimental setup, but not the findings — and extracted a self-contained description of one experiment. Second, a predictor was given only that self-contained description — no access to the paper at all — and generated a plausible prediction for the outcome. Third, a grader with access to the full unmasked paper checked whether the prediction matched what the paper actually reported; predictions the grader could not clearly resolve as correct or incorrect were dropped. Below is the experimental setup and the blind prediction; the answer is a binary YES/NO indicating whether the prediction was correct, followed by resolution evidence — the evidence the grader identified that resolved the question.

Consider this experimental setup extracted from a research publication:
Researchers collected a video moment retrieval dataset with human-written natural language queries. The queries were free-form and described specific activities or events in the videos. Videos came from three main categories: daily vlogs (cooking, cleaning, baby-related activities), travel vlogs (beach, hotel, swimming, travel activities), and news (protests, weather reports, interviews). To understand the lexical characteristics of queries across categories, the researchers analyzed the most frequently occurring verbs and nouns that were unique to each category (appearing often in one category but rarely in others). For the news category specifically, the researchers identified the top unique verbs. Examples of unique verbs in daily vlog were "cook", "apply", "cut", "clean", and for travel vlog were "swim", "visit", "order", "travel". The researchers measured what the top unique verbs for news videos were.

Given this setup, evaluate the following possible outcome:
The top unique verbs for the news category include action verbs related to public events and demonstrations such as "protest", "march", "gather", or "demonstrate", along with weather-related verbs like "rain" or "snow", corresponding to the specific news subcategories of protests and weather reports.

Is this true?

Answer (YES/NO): NO